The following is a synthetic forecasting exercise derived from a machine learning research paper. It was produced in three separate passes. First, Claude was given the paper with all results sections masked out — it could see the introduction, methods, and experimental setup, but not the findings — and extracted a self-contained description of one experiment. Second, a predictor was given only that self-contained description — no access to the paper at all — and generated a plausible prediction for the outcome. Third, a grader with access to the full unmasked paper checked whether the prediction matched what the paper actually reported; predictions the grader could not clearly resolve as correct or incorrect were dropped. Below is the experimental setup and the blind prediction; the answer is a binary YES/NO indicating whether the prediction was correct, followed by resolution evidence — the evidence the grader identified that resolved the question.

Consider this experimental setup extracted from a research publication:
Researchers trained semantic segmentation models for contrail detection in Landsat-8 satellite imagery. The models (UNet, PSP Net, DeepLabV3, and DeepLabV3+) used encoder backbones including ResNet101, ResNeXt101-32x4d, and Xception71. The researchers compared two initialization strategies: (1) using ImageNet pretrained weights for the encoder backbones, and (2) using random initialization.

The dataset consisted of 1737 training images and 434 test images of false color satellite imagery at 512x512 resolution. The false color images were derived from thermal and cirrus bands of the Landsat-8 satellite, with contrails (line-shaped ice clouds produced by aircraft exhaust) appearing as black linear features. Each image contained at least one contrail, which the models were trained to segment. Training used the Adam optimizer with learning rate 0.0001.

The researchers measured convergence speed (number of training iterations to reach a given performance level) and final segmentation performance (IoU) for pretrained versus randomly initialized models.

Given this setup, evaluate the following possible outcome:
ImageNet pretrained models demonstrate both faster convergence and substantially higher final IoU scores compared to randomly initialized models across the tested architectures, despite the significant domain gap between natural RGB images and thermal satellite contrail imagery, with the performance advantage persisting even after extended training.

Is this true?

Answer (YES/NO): NO